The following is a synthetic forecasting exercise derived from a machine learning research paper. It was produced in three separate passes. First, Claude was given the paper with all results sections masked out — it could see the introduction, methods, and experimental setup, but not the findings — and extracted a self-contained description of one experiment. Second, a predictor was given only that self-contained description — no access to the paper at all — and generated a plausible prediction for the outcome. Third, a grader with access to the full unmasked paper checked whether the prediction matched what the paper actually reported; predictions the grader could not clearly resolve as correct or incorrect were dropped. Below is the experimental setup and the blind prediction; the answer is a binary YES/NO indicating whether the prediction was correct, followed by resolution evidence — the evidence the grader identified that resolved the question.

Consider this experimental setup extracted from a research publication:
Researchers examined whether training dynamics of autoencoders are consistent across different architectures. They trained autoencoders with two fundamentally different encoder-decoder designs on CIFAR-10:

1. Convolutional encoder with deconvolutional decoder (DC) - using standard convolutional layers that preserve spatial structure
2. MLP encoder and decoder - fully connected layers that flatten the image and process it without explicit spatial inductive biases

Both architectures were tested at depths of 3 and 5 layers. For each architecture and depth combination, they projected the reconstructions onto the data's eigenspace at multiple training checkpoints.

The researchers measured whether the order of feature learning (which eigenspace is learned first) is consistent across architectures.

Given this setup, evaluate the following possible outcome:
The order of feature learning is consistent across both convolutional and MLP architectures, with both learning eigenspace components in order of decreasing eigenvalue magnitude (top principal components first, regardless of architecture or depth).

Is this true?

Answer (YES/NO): YES